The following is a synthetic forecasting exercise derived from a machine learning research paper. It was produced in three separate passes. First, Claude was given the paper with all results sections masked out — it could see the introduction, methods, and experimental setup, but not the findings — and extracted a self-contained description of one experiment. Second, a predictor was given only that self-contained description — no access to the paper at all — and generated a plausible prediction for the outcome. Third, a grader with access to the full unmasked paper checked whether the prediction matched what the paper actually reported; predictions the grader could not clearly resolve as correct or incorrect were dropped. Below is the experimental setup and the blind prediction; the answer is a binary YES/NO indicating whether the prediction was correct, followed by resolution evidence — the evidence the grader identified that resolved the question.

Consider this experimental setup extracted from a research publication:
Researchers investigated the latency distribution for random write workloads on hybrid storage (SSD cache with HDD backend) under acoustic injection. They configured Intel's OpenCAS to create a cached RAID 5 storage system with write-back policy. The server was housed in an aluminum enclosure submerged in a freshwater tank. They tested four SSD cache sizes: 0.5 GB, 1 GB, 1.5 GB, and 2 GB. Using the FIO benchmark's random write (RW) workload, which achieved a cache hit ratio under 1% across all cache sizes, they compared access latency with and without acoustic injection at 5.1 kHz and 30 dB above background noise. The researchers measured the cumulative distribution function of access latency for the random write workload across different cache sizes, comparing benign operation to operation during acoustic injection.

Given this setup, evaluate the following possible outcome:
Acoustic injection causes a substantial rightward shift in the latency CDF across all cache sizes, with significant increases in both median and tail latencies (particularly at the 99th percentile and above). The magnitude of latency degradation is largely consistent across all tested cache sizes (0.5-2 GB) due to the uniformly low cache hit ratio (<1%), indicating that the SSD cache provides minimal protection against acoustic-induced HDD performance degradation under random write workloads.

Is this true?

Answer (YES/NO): YES